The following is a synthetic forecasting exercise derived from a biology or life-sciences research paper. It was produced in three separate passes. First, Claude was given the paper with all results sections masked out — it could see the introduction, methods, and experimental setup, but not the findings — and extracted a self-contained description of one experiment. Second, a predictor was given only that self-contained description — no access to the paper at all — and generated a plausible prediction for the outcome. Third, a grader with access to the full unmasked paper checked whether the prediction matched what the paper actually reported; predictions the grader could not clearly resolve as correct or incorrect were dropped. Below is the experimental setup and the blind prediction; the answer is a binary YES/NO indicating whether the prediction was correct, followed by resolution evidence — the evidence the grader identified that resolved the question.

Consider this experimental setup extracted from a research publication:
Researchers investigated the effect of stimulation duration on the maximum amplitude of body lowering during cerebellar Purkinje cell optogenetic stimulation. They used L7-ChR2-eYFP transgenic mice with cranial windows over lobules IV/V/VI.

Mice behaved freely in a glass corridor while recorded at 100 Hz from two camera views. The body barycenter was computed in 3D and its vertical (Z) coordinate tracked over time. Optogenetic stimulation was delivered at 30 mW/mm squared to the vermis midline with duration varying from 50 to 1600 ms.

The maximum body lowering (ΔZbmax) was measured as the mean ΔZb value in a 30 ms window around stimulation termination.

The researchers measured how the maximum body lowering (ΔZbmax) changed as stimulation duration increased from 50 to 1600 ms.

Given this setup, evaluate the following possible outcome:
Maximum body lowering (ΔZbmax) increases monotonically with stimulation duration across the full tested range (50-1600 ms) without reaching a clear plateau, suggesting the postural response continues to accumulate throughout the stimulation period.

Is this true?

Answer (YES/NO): NO